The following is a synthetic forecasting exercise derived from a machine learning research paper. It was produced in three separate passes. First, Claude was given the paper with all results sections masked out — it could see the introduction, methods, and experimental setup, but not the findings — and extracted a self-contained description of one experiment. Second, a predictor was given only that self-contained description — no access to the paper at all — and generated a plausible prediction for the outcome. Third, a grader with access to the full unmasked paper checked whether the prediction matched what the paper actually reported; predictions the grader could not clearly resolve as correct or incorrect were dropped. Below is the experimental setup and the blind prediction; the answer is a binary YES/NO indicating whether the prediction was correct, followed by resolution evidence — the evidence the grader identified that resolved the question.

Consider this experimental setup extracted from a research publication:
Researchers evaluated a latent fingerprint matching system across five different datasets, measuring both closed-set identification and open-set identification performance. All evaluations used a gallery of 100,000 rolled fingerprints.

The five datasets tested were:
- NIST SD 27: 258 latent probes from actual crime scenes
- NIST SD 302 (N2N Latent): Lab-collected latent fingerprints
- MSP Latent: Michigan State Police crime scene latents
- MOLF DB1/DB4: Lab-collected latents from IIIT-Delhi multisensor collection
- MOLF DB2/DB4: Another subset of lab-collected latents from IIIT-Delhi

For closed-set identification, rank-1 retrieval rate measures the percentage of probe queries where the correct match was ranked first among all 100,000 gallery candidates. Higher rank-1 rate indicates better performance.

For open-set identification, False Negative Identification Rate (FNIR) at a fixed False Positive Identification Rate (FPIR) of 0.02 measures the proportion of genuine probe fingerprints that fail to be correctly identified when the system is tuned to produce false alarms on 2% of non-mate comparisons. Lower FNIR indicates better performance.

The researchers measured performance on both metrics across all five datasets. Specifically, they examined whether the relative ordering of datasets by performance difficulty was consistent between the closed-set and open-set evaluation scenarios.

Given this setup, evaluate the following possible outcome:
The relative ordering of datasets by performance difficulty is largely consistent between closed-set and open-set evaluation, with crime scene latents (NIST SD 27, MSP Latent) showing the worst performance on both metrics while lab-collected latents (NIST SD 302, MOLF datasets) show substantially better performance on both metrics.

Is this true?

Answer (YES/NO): NO